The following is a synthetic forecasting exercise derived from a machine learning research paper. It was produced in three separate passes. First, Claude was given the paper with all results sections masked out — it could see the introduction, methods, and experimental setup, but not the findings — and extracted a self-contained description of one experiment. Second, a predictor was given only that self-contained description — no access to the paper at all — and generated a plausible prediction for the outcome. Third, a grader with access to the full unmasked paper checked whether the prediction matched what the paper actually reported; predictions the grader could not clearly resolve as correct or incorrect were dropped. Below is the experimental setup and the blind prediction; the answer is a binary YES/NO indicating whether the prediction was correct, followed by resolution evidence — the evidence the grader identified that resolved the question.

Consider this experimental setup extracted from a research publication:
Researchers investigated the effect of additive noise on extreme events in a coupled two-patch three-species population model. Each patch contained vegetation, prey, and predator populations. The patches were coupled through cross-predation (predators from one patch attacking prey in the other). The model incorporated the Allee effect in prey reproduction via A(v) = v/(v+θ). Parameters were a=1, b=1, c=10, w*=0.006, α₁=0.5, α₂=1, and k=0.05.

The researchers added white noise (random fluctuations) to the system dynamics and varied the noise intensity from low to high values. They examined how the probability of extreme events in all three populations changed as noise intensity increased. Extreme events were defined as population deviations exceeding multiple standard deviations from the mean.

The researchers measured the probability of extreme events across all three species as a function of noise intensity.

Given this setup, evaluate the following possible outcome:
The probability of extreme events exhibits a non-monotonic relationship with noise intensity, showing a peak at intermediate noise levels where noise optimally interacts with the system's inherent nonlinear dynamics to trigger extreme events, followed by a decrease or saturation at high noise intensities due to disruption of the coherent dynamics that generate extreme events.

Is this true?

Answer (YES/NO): NO